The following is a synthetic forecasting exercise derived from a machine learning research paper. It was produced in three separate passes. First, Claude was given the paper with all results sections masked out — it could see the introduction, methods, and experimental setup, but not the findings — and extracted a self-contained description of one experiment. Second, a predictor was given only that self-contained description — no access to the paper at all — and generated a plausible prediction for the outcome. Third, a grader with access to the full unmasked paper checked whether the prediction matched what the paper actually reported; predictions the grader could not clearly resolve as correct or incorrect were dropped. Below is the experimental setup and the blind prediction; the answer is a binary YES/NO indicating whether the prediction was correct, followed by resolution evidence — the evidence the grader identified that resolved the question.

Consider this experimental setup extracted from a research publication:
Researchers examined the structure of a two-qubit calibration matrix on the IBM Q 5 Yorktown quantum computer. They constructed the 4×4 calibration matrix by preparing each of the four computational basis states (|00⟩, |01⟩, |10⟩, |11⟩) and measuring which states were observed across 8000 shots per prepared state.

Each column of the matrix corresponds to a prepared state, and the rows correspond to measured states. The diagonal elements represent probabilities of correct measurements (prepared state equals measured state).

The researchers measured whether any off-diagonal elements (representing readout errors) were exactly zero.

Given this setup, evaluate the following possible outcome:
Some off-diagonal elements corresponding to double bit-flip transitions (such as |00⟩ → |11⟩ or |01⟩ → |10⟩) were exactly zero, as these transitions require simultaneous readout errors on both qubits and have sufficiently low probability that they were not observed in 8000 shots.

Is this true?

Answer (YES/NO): NO